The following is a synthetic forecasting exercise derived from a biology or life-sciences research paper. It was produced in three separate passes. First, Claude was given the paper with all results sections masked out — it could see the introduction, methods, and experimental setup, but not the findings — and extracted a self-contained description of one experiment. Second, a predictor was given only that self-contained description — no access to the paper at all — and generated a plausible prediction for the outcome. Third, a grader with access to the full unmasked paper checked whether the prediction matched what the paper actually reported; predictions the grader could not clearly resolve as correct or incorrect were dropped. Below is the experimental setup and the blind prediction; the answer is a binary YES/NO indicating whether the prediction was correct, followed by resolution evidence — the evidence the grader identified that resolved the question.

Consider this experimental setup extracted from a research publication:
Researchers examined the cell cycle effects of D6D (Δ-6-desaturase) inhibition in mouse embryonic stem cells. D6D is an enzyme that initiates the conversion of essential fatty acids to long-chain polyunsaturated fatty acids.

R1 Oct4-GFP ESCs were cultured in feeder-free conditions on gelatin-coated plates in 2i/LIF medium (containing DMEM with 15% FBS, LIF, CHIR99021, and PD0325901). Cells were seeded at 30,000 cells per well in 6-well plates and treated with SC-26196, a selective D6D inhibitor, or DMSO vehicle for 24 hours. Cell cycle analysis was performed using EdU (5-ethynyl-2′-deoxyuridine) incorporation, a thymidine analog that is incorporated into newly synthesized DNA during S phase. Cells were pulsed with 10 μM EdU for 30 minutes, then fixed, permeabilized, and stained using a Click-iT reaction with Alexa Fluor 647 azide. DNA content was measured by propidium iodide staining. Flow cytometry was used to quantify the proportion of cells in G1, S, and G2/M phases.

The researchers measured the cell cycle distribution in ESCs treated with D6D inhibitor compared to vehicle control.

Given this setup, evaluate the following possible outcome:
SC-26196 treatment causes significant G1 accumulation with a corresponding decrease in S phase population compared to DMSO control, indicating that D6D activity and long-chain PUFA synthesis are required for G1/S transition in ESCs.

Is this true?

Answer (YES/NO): NO